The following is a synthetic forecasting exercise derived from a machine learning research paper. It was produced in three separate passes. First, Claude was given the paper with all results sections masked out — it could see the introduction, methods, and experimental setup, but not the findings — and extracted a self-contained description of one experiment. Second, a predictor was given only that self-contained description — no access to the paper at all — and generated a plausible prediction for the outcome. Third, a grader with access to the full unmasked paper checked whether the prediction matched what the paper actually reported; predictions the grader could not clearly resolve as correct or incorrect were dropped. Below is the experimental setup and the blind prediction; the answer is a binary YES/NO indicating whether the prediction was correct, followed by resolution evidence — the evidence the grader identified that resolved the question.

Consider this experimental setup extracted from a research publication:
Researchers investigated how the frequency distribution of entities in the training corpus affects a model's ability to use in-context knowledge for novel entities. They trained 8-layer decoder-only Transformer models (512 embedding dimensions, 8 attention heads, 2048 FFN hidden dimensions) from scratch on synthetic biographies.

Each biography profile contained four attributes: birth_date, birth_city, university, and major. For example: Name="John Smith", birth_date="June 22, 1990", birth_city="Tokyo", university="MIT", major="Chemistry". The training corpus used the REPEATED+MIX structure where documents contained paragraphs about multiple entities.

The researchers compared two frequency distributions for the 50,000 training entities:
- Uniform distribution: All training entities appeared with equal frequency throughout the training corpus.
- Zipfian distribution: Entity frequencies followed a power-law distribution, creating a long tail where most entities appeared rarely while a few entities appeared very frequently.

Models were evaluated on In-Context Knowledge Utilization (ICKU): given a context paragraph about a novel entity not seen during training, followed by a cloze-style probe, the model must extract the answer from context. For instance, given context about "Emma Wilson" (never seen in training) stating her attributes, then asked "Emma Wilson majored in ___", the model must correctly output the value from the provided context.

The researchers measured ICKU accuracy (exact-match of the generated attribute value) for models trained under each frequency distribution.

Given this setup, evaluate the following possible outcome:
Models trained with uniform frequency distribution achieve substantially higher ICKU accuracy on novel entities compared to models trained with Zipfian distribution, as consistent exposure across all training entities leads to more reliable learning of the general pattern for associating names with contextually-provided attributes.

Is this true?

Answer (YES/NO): NO